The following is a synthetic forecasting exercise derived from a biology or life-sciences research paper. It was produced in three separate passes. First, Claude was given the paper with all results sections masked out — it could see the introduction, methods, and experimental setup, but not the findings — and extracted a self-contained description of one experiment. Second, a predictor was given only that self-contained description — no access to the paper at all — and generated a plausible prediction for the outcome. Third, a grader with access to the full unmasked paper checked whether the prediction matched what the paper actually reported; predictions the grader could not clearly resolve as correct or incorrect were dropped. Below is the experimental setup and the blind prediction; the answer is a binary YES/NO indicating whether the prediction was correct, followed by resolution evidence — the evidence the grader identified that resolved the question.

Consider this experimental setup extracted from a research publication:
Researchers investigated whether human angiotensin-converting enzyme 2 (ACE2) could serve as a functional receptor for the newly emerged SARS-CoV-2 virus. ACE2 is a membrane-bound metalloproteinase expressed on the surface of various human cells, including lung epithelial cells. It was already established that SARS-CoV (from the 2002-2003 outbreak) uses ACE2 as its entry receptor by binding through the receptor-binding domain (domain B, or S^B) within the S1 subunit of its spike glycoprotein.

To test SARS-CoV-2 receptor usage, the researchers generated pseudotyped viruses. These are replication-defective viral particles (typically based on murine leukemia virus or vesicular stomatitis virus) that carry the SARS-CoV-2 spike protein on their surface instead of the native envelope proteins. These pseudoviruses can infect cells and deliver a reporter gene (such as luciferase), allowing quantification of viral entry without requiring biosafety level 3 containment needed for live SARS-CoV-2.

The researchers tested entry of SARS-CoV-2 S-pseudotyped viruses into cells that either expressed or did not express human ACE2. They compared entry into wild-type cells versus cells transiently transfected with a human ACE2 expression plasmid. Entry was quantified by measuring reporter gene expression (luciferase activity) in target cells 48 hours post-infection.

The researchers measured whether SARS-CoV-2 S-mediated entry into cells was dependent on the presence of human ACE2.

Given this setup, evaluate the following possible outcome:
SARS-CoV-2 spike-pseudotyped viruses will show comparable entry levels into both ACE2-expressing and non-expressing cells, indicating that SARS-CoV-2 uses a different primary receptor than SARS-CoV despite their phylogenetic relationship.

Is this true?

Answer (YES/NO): NO